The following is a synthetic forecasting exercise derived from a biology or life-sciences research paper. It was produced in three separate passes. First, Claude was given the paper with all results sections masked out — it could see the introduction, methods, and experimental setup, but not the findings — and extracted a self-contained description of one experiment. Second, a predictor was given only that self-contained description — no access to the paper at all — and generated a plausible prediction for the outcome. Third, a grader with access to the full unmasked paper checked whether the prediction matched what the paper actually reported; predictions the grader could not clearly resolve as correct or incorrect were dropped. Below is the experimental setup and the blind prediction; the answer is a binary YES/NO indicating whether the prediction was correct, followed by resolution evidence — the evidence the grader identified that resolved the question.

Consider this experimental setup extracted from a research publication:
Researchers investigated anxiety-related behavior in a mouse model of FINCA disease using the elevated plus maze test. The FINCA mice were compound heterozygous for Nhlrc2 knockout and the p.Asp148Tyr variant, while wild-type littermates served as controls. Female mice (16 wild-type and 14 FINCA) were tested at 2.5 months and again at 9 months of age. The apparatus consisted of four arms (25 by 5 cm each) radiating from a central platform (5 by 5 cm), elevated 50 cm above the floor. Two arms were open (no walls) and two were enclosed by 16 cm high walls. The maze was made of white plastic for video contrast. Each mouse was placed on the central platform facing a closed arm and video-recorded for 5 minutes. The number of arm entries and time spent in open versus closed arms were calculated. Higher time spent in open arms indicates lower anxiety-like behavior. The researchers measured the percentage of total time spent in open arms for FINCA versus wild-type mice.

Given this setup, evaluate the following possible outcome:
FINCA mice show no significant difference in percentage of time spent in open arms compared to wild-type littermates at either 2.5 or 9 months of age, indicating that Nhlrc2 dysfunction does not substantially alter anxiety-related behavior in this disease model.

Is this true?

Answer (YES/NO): YES